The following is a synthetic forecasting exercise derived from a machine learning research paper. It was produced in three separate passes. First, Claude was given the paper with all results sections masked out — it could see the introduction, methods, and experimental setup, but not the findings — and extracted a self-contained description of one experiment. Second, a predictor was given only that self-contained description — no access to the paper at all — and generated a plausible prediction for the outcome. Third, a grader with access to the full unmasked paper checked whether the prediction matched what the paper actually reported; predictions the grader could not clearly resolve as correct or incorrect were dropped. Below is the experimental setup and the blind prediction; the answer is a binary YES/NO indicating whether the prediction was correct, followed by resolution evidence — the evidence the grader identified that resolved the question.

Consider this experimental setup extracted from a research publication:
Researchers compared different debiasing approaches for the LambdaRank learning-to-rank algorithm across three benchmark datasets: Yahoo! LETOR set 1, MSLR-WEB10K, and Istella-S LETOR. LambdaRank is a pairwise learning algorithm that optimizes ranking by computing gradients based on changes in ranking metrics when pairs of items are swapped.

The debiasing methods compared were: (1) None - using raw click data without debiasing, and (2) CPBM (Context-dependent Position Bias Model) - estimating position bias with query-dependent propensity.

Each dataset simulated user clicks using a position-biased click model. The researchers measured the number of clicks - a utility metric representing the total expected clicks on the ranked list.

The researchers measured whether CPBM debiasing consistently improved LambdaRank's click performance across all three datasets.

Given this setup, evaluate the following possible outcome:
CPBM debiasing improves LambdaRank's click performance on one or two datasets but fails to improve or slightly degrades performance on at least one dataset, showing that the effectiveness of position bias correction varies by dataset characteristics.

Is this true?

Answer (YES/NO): YES